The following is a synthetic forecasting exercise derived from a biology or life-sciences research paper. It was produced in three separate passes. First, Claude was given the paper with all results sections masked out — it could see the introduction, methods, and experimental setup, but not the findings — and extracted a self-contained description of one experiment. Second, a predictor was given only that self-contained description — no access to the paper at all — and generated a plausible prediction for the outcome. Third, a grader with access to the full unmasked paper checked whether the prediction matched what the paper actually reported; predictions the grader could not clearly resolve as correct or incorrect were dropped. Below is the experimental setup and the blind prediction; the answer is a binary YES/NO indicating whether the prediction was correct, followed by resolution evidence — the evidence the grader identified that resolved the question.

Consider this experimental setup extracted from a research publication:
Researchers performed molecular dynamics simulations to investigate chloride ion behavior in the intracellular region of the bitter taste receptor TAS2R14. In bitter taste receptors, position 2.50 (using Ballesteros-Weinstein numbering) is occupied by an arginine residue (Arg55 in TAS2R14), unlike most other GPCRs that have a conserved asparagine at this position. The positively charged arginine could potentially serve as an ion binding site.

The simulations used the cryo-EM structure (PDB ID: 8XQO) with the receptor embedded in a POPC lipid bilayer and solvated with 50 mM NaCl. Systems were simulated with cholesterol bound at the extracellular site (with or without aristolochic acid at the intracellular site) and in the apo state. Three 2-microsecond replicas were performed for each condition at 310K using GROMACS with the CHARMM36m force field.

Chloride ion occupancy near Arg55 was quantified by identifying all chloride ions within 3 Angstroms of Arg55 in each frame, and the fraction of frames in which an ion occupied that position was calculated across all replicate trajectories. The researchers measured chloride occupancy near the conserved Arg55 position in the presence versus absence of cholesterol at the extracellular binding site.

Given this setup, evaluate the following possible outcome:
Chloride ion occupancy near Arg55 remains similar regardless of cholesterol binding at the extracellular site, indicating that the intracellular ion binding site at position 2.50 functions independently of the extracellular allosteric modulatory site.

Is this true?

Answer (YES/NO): NO